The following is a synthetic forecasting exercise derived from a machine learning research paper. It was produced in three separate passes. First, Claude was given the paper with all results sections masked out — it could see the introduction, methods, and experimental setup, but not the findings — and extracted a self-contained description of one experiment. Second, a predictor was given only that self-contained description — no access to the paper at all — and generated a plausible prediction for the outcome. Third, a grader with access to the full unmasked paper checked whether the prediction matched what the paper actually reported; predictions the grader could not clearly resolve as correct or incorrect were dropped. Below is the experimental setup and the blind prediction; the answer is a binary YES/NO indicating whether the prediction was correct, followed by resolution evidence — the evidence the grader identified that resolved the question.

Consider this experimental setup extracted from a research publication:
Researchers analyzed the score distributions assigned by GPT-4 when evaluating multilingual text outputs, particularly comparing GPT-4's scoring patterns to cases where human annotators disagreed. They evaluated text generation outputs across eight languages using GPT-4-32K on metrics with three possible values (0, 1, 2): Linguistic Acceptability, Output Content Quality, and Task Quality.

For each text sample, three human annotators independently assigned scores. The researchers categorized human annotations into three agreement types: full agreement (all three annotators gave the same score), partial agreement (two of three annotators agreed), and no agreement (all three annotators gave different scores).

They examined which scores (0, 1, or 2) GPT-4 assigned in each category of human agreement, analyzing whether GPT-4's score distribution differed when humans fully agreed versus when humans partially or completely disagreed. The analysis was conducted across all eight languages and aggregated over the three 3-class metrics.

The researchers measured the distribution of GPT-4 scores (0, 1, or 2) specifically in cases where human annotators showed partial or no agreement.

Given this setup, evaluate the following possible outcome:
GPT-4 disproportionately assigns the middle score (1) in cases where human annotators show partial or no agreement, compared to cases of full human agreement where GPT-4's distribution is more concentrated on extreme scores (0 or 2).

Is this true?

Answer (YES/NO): NO